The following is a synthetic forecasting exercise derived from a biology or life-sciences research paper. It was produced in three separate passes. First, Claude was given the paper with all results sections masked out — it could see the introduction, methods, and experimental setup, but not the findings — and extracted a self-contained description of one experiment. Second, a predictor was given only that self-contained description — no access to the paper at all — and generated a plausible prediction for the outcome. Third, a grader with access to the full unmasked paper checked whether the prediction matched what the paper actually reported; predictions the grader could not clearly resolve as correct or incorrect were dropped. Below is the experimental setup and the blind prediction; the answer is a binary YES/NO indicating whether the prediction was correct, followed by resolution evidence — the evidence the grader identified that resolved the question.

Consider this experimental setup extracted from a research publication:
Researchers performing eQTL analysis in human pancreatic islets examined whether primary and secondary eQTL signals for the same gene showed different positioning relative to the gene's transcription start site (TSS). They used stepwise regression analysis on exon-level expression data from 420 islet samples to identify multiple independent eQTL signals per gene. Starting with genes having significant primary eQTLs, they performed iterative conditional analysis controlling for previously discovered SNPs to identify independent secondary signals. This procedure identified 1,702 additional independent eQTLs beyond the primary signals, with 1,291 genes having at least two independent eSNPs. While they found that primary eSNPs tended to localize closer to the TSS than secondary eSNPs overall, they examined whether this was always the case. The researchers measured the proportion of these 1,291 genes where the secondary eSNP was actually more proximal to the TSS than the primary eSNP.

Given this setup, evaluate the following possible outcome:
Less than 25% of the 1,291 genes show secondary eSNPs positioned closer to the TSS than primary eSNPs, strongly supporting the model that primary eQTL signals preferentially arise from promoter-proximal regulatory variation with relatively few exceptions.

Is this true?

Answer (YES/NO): NO